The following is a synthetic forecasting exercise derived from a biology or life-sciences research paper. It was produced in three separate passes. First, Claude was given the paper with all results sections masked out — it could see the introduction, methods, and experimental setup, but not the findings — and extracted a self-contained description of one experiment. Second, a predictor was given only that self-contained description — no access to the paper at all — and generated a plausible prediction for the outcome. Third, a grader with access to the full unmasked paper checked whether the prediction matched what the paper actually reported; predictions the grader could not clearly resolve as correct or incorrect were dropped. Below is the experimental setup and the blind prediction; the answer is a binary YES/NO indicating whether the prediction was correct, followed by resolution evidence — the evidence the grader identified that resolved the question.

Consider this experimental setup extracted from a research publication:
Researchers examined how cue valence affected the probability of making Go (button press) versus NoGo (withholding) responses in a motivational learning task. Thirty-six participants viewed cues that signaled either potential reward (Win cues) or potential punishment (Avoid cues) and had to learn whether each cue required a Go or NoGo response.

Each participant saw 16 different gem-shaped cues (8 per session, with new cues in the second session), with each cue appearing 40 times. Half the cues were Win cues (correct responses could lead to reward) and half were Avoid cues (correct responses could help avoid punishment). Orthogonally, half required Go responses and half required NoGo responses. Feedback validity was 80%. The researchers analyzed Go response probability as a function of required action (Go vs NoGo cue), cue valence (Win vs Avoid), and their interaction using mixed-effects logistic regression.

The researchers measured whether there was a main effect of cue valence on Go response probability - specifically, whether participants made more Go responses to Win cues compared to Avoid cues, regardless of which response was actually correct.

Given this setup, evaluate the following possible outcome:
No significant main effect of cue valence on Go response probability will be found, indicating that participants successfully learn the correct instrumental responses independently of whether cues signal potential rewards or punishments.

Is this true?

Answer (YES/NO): NO